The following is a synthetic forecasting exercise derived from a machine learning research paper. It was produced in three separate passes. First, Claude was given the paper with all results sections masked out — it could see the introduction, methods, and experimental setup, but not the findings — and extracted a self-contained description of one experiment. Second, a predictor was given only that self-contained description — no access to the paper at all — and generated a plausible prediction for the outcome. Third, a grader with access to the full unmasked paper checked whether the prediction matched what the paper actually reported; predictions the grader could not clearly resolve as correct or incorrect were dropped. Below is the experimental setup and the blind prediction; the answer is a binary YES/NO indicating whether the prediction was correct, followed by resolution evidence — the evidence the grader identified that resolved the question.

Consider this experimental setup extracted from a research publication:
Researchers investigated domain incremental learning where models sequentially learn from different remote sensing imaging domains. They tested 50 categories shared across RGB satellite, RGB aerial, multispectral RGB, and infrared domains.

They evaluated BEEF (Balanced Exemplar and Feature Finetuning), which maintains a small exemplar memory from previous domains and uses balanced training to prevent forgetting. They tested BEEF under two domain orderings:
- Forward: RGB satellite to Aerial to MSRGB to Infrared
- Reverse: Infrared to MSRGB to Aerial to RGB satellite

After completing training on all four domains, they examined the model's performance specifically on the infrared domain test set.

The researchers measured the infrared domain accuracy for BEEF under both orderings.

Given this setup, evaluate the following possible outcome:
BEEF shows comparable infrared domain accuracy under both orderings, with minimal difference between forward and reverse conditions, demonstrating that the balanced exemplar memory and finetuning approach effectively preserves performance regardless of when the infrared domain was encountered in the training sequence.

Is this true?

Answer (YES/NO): NO